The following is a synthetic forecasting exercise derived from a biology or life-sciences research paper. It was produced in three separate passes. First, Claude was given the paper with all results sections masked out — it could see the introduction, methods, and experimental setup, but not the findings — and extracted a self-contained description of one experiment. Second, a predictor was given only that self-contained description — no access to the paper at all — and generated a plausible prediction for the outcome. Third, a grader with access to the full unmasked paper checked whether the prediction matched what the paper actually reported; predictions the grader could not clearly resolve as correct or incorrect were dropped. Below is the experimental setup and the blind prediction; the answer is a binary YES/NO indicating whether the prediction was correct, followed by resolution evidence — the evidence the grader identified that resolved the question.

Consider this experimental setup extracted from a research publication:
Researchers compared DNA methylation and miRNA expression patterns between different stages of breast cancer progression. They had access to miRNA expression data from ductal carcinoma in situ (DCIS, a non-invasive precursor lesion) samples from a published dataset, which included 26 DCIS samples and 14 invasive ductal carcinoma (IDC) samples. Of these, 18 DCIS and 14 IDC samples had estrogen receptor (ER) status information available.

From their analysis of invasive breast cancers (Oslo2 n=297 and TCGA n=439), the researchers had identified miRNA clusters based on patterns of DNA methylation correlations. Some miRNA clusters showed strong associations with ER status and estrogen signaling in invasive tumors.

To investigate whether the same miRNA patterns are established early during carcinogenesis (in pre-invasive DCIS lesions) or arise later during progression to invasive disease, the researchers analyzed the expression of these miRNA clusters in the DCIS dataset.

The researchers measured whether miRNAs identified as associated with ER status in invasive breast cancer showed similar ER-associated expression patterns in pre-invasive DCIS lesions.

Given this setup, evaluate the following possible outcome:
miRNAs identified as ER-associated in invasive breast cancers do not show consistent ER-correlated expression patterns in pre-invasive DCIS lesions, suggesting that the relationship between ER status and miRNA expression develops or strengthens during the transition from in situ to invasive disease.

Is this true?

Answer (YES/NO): NO